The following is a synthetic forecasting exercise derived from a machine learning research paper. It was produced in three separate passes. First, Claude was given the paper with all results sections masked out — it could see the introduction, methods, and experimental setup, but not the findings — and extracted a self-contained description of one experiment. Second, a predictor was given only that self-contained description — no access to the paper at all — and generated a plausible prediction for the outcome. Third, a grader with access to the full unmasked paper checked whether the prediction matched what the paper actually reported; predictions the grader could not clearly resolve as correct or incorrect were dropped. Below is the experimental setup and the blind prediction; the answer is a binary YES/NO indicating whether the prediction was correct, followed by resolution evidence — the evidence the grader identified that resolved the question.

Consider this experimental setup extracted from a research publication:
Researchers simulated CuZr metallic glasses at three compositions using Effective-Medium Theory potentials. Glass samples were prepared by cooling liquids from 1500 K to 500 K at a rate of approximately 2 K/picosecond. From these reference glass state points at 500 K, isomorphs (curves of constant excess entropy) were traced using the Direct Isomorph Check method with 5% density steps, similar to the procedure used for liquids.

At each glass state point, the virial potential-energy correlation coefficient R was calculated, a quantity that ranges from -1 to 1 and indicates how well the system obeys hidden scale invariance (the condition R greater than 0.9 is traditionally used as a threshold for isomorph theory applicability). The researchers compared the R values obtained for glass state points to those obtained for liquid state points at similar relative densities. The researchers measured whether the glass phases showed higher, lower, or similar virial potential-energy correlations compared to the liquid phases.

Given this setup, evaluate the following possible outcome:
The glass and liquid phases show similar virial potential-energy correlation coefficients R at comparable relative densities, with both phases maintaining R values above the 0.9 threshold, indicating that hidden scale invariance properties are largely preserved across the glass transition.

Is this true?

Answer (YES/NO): NO